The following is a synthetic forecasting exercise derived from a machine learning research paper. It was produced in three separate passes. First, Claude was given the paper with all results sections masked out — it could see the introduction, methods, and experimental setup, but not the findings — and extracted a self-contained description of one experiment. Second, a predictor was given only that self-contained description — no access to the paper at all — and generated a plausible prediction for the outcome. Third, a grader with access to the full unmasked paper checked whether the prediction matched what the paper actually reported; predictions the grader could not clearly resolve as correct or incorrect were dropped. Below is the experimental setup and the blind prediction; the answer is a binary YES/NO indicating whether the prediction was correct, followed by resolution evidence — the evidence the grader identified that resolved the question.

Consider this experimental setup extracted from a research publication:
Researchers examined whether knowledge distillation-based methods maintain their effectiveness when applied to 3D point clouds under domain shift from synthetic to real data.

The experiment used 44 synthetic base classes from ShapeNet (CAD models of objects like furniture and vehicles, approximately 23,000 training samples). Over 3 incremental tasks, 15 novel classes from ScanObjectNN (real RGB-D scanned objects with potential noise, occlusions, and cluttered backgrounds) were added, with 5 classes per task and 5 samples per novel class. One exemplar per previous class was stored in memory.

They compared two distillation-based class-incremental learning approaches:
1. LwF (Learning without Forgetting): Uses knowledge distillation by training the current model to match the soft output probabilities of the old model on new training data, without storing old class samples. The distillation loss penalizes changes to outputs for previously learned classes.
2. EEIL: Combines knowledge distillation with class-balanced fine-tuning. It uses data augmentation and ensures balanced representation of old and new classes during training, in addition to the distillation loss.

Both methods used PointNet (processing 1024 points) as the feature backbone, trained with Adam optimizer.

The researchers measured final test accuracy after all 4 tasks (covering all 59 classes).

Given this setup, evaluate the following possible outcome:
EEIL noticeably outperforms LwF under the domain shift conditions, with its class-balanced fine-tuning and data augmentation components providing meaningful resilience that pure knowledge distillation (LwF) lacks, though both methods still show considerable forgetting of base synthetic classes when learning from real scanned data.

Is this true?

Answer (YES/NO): NO